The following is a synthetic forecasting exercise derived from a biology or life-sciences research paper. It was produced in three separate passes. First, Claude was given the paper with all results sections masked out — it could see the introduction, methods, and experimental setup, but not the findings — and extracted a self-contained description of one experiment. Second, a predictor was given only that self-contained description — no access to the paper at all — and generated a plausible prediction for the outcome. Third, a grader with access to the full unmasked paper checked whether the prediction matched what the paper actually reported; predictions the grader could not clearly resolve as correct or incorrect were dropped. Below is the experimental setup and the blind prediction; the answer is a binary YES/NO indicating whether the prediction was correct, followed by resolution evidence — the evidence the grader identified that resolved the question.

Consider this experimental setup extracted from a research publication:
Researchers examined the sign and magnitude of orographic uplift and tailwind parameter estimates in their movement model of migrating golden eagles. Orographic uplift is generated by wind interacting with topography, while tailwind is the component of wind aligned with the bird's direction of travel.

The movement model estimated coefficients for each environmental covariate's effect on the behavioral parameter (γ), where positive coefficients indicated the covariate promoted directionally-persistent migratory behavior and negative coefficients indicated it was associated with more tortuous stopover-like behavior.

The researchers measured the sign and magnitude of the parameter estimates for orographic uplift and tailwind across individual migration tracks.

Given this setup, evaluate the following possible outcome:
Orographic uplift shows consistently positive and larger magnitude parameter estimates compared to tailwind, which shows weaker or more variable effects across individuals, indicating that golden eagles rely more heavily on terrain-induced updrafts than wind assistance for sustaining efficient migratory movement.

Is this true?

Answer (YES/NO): NO